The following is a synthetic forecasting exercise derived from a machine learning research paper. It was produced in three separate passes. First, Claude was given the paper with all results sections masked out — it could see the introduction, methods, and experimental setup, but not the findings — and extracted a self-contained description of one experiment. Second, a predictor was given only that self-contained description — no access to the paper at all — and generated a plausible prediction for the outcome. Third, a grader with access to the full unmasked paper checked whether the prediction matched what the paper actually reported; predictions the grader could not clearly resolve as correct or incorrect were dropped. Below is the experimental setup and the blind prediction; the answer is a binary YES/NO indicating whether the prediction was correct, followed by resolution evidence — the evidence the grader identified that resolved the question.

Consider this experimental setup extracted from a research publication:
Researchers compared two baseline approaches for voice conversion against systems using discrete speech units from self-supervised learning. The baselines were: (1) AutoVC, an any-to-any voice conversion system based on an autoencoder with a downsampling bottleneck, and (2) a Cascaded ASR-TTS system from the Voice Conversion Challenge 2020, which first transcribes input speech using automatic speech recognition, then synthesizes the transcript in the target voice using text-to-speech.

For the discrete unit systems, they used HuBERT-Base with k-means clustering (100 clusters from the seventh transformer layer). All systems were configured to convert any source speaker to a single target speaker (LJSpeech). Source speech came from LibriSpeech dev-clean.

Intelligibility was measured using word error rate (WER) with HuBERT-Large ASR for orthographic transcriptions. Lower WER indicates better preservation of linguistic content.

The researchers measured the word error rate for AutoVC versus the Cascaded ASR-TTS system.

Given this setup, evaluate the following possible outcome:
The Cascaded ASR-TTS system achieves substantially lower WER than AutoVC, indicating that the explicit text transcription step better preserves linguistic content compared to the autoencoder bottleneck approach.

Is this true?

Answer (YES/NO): YES